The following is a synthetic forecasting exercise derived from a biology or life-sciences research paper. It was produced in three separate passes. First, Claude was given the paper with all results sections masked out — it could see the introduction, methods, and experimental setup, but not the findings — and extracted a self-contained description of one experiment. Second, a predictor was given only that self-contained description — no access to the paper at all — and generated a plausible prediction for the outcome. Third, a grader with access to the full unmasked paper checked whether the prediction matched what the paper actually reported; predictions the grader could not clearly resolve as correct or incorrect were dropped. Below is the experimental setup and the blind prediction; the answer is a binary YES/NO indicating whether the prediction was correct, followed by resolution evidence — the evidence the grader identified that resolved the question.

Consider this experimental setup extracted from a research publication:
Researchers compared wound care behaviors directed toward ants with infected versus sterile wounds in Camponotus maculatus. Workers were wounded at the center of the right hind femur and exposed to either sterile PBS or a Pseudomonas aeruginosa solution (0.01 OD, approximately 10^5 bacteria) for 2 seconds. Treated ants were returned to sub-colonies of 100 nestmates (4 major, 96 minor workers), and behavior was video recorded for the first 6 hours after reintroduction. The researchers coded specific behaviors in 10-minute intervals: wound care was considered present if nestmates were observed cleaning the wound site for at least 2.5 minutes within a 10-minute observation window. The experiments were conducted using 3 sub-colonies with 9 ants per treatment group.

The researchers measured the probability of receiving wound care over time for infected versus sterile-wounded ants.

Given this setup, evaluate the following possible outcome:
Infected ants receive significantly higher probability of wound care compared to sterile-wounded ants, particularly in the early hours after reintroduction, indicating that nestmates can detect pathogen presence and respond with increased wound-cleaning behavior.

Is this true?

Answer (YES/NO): NO